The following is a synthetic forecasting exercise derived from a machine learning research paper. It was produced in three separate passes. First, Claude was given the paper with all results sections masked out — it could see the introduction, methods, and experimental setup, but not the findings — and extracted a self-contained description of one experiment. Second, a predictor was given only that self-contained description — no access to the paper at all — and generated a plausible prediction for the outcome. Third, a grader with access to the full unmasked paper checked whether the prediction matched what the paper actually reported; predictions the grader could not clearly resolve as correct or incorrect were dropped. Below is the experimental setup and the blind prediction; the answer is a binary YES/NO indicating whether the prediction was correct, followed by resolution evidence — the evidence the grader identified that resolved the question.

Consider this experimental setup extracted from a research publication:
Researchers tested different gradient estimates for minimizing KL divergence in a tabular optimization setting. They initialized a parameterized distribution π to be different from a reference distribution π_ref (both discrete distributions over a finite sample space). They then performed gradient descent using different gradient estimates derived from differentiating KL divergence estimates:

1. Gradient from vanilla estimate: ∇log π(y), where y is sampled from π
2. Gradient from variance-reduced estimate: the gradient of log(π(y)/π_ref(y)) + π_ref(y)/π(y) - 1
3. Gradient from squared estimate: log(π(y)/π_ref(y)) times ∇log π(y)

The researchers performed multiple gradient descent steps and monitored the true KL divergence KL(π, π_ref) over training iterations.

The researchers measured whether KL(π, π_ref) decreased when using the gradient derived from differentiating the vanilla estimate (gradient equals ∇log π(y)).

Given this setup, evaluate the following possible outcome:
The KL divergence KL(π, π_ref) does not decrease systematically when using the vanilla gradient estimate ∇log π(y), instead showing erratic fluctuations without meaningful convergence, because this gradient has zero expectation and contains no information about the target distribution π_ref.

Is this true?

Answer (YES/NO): NO